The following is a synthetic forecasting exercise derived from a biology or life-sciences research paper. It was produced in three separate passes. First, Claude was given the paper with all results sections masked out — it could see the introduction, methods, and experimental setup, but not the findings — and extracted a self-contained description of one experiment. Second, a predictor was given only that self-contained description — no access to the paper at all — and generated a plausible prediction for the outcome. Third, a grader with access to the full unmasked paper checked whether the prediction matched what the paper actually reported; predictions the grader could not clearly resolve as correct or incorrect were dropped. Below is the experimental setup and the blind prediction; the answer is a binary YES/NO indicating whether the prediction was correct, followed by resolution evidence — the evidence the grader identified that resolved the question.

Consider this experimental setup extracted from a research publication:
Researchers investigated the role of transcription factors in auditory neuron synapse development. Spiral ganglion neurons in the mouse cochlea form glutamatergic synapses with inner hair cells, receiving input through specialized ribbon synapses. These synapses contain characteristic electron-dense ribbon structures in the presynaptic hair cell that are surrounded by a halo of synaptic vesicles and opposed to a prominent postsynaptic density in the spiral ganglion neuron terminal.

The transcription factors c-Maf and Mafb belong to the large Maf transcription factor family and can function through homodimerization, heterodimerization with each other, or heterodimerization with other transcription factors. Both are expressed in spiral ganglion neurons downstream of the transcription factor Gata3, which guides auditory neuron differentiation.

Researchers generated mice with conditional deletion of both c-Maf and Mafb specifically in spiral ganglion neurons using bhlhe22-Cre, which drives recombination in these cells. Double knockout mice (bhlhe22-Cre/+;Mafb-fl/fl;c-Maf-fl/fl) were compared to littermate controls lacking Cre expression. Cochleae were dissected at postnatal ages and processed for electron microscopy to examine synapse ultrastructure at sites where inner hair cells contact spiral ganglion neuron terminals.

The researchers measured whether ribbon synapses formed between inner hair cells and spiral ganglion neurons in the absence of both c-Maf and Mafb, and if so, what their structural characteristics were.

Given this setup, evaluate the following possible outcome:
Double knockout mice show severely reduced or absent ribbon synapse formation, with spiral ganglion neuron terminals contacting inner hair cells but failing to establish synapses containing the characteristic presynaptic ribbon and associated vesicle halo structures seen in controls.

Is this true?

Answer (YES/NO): NO